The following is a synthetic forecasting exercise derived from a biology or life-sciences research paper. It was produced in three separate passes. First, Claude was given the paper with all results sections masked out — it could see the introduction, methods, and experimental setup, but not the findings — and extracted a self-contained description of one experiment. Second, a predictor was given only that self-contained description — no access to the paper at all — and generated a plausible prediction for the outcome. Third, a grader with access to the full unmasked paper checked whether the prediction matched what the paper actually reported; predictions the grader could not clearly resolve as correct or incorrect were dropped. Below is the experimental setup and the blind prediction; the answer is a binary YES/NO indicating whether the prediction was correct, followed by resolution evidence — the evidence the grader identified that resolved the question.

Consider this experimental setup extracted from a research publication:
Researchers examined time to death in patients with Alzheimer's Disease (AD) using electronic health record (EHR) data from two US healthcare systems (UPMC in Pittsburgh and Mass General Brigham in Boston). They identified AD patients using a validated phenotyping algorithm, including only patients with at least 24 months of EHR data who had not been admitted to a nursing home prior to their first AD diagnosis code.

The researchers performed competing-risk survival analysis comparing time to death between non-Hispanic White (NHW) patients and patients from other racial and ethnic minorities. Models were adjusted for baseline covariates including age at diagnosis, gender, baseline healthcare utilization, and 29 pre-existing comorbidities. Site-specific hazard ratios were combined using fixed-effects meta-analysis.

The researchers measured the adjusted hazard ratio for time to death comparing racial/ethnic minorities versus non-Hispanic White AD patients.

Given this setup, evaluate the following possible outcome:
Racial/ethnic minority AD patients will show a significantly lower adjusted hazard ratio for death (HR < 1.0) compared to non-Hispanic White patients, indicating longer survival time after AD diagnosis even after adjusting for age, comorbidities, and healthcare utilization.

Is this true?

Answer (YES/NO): YES